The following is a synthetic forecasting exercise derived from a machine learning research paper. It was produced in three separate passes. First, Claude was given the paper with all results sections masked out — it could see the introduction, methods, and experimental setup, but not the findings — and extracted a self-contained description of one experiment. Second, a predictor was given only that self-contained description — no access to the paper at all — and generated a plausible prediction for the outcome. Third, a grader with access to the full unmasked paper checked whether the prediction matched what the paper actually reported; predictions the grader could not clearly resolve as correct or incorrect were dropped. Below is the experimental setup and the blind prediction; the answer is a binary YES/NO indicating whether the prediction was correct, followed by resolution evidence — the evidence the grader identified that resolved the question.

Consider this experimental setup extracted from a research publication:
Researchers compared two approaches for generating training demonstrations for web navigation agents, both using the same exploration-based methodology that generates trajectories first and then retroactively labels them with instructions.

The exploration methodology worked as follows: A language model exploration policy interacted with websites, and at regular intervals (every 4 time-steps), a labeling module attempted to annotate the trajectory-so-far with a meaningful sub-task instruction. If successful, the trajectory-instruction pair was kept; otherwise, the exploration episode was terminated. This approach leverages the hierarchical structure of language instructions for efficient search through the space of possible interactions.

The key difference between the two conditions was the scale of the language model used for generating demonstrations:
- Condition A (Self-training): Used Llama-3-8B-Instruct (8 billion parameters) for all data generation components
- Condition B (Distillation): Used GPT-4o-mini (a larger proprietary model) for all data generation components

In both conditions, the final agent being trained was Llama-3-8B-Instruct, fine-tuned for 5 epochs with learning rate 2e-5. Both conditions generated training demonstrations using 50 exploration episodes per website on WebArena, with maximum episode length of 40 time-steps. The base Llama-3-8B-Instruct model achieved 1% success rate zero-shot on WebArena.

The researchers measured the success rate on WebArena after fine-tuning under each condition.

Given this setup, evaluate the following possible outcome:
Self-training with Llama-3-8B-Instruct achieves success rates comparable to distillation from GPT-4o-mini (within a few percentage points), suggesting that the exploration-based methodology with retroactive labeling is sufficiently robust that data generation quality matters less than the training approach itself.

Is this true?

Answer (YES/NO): YES